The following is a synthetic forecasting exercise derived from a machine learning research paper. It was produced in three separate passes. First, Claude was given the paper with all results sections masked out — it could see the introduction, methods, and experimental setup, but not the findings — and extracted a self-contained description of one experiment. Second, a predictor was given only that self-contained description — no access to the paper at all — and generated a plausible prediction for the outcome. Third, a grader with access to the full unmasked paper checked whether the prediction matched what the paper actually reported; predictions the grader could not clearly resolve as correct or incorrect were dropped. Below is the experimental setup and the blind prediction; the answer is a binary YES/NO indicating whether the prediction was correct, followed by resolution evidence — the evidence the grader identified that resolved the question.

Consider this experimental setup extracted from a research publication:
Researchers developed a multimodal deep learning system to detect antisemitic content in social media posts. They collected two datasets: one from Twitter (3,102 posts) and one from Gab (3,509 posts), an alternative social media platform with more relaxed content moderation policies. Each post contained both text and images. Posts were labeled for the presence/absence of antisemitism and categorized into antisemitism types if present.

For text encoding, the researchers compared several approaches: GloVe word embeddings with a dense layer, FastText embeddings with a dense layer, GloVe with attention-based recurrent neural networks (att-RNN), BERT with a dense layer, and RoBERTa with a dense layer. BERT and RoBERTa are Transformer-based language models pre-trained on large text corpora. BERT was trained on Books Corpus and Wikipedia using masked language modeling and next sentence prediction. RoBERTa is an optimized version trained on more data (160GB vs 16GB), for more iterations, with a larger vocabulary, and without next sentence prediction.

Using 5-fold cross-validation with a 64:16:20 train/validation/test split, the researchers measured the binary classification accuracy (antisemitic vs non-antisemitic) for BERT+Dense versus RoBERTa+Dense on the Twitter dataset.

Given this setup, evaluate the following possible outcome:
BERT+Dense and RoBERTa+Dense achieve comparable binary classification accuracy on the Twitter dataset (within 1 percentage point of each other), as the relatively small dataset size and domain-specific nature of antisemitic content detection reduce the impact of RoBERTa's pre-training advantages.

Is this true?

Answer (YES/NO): NO